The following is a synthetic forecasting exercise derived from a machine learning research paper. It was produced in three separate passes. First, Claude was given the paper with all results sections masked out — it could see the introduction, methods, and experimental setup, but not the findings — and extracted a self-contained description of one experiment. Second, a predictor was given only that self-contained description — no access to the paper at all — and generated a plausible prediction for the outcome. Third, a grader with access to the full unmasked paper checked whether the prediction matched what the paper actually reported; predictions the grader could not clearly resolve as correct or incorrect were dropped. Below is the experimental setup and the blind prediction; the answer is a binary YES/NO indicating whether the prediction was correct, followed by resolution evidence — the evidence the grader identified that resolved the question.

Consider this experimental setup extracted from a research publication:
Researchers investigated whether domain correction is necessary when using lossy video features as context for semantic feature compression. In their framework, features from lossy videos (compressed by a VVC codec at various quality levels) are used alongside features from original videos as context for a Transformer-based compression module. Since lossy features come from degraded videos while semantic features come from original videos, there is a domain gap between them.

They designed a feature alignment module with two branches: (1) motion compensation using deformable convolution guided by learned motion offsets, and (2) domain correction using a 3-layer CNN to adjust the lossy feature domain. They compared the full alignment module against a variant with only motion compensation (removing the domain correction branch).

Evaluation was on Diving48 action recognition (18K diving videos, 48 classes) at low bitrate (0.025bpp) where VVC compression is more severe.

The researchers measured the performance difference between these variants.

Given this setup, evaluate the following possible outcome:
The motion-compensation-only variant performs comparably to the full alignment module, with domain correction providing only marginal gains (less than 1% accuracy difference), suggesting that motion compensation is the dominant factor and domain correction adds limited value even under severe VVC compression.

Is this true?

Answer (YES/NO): NO